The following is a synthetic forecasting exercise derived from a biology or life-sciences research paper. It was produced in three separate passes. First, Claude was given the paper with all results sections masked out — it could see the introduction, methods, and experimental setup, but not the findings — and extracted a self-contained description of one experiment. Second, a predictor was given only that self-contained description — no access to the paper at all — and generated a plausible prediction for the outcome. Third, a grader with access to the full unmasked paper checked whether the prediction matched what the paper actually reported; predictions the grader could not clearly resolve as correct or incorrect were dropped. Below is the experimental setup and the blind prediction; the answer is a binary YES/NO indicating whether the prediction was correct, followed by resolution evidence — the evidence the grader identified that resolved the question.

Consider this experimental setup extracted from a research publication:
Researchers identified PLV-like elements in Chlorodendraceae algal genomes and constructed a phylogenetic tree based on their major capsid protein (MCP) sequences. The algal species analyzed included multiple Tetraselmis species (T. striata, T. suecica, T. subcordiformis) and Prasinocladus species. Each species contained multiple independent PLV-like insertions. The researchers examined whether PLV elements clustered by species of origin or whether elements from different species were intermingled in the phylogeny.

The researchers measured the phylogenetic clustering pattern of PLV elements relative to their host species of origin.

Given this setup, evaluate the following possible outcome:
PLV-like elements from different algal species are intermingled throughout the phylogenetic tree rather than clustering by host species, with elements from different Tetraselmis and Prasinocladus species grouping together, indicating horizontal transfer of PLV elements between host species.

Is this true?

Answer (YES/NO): NO